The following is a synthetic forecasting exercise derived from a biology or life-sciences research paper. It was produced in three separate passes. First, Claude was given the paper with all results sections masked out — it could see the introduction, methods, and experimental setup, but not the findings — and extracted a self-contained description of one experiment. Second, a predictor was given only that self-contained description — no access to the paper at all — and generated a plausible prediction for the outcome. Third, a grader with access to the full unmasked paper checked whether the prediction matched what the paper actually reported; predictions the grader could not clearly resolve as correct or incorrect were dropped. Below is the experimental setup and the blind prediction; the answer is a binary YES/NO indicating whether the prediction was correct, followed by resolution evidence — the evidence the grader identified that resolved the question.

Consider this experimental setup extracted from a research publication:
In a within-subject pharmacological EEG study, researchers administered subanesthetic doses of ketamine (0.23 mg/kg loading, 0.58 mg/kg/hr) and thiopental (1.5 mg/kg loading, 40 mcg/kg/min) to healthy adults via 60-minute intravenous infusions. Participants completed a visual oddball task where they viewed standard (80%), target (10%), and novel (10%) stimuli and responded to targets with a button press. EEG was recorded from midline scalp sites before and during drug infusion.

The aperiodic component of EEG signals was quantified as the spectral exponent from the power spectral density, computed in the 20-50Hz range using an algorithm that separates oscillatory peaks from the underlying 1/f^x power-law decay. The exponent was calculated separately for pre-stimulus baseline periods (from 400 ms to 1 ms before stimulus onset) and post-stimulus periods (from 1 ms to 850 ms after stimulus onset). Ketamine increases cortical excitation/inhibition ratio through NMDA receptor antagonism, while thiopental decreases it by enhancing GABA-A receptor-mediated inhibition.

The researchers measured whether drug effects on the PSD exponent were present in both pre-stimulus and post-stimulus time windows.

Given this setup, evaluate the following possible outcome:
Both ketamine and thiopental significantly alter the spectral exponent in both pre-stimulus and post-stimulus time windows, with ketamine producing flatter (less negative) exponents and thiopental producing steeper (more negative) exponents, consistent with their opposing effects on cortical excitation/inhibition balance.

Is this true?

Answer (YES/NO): YES